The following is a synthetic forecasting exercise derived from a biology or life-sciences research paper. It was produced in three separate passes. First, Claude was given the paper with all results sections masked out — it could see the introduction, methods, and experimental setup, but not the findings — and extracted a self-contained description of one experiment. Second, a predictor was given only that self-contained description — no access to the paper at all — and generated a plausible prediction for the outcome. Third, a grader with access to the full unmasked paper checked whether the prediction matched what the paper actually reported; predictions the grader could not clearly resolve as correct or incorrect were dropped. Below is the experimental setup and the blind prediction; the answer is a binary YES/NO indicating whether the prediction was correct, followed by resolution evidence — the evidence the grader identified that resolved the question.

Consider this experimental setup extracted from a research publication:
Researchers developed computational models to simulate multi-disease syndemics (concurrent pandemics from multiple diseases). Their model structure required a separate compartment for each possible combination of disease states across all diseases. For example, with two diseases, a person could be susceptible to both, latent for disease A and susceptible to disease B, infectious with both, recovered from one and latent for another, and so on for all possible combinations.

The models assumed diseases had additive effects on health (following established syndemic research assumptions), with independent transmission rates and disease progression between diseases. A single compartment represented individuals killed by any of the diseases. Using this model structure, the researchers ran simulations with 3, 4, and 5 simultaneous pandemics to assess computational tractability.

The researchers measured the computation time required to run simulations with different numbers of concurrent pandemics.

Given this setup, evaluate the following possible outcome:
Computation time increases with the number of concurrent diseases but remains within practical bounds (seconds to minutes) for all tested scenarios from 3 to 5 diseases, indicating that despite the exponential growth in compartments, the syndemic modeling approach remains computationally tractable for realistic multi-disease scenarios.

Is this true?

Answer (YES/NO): NO